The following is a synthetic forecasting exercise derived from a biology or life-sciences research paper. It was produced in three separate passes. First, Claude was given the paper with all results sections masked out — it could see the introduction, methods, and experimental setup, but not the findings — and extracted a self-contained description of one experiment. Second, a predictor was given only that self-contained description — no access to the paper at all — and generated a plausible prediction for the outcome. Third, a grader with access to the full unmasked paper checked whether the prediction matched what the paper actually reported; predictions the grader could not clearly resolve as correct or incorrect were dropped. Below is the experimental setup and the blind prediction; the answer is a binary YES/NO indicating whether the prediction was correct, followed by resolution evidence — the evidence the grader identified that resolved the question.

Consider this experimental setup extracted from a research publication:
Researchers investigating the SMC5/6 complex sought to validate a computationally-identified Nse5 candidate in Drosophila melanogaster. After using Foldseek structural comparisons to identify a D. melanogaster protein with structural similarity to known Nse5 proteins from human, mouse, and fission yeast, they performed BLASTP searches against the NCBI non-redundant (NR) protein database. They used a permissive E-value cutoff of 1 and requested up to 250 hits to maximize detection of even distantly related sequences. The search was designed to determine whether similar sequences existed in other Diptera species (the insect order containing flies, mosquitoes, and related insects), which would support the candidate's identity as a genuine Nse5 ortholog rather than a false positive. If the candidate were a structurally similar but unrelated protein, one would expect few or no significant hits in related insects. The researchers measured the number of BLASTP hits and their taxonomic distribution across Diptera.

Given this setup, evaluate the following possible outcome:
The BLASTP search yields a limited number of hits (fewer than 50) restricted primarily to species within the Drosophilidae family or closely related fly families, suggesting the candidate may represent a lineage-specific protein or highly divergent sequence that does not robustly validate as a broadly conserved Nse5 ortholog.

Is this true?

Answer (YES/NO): NO